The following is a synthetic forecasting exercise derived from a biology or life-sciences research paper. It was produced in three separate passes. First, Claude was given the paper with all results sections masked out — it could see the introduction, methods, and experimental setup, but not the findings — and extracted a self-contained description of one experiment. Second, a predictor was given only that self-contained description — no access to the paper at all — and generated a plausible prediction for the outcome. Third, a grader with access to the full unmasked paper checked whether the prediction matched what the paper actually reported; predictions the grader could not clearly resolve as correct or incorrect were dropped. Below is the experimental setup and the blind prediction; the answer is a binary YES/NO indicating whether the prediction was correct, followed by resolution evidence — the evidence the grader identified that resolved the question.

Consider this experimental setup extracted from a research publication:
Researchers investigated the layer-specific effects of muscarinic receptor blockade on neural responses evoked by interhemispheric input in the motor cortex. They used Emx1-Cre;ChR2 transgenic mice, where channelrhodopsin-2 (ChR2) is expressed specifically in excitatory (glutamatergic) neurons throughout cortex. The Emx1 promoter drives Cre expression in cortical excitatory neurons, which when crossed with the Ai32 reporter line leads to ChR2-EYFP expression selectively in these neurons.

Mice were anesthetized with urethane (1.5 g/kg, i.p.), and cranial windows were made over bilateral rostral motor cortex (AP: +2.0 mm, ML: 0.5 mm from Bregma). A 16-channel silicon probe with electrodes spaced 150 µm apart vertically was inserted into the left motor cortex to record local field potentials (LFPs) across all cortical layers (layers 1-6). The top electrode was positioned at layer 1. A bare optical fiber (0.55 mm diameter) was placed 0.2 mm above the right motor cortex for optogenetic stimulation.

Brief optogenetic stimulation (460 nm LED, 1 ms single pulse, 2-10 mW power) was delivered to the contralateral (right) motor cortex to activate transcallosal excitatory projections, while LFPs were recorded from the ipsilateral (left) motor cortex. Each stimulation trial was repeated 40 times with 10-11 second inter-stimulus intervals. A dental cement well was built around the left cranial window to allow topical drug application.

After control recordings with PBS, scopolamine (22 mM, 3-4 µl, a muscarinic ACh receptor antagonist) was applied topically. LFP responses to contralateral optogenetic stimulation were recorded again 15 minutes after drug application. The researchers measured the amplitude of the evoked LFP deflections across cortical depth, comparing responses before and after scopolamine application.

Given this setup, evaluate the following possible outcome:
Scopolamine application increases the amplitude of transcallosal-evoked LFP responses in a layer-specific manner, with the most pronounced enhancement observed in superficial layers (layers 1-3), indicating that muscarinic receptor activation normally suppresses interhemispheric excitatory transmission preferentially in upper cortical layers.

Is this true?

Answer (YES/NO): NO